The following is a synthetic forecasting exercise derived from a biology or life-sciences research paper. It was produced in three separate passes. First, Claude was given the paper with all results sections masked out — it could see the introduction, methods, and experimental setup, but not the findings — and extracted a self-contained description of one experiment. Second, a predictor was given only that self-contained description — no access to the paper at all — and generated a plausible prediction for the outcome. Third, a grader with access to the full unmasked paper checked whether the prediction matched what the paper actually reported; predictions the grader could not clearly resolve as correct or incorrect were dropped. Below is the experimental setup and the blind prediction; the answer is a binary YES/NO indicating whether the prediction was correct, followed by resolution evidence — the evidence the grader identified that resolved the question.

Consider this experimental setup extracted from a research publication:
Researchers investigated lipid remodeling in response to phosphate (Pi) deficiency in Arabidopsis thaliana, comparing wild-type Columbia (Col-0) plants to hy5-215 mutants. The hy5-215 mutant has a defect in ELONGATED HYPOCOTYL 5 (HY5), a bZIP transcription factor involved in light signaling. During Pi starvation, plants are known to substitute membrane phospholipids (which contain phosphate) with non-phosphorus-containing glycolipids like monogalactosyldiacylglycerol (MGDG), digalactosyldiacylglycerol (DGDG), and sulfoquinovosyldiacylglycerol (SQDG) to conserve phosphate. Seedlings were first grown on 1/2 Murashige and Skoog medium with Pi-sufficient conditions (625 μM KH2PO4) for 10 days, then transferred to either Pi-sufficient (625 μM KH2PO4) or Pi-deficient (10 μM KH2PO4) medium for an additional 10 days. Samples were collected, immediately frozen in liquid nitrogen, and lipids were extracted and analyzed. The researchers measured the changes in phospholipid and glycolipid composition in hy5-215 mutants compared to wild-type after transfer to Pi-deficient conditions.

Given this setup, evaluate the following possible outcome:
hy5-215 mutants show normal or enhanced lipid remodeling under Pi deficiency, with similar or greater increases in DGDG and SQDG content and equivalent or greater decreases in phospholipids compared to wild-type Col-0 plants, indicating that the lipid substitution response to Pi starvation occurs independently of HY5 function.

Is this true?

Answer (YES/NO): NO